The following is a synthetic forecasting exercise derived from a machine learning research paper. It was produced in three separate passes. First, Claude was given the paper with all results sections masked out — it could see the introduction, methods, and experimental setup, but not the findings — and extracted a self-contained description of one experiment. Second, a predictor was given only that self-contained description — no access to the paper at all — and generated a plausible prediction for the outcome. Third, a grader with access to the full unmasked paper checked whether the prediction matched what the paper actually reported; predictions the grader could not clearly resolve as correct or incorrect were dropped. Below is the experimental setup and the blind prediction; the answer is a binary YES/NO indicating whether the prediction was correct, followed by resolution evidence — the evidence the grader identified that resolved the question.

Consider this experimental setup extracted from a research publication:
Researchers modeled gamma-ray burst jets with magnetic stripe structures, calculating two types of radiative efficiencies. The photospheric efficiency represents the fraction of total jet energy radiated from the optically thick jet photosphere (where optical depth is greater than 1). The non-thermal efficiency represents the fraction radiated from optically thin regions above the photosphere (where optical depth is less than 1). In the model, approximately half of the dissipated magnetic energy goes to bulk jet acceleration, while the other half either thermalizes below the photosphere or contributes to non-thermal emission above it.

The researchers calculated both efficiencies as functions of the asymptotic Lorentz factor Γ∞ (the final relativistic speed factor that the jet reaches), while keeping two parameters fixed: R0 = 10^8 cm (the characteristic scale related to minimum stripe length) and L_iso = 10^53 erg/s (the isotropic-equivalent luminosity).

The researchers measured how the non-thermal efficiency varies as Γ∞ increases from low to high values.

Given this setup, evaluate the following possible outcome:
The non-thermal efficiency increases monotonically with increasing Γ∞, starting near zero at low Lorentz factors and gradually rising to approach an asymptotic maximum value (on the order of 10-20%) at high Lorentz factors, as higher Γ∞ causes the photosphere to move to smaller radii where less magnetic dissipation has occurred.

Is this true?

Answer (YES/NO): NO